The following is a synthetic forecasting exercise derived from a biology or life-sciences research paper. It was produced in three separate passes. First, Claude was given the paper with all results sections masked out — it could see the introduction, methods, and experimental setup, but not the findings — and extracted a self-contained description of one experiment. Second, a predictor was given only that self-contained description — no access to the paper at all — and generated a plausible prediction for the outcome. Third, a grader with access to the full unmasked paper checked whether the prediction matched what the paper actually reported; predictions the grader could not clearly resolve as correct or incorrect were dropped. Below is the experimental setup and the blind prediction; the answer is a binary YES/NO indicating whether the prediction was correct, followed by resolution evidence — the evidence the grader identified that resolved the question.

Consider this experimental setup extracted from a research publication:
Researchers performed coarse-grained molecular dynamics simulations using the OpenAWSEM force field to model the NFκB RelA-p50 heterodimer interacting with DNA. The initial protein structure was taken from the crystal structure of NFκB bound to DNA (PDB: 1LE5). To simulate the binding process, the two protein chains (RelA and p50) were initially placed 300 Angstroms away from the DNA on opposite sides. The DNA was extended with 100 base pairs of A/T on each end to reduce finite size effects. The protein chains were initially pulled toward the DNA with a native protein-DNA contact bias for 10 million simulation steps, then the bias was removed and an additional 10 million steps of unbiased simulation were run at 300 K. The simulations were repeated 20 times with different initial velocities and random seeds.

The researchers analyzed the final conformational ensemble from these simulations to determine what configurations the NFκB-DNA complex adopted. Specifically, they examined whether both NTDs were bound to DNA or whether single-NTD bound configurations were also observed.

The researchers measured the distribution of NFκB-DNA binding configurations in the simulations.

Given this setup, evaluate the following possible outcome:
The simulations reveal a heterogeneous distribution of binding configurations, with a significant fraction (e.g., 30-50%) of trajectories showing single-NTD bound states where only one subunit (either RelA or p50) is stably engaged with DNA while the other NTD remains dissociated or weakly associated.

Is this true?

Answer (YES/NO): YES